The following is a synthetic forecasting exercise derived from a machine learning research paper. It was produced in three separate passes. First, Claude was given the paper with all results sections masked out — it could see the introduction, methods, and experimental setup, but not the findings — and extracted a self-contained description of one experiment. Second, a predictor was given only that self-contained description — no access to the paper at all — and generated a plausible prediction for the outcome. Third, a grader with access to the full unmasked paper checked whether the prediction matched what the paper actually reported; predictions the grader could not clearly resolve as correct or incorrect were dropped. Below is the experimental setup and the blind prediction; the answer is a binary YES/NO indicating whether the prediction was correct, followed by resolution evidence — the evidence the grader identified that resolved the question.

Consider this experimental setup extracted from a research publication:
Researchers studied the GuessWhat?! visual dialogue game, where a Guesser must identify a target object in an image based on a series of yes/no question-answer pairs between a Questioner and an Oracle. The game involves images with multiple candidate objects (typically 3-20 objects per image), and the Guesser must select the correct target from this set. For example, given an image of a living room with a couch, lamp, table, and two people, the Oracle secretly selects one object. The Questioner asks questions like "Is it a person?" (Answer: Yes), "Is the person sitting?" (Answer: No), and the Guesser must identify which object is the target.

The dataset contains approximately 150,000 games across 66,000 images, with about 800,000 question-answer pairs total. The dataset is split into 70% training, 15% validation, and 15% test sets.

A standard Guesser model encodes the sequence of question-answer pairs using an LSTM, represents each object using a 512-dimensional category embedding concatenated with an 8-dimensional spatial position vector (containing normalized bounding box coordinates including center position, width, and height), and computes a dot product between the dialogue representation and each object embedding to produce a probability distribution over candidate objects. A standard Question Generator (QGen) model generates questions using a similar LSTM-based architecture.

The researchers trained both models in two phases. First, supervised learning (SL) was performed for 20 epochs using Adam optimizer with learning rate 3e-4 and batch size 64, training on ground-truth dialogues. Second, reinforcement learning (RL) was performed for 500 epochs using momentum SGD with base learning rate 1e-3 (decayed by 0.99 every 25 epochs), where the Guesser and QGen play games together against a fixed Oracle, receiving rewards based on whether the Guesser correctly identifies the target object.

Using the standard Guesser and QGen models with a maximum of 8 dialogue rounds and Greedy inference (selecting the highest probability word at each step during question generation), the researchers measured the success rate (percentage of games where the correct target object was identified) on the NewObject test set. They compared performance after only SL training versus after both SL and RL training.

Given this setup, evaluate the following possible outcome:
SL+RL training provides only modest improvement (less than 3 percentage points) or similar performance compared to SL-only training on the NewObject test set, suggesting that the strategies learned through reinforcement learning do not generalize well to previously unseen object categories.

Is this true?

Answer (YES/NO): NO